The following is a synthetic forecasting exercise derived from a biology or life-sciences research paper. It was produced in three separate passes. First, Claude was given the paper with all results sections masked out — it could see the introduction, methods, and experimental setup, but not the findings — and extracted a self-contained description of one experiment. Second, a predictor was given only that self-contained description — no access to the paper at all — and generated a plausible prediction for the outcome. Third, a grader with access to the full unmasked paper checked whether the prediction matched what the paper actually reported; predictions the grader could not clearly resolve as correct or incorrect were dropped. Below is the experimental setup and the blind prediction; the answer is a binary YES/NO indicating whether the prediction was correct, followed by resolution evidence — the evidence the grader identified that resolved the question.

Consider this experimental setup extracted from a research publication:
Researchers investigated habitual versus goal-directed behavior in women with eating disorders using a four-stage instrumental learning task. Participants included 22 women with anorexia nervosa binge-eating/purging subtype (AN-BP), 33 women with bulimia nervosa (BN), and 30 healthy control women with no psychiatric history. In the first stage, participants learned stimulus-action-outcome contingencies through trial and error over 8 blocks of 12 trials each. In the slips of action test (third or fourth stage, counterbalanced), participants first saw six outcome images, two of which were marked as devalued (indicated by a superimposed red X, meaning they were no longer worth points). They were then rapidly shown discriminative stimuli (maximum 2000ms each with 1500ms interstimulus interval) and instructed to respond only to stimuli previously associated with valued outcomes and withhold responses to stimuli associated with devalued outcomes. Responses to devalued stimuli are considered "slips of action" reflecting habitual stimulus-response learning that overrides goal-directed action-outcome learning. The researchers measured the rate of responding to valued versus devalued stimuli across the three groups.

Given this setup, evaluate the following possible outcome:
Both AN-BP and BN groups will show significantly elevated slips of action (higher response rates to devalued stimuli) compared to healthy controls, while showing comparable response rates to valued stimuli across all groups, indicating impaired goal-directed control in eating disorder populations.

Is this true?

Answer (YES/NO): NO